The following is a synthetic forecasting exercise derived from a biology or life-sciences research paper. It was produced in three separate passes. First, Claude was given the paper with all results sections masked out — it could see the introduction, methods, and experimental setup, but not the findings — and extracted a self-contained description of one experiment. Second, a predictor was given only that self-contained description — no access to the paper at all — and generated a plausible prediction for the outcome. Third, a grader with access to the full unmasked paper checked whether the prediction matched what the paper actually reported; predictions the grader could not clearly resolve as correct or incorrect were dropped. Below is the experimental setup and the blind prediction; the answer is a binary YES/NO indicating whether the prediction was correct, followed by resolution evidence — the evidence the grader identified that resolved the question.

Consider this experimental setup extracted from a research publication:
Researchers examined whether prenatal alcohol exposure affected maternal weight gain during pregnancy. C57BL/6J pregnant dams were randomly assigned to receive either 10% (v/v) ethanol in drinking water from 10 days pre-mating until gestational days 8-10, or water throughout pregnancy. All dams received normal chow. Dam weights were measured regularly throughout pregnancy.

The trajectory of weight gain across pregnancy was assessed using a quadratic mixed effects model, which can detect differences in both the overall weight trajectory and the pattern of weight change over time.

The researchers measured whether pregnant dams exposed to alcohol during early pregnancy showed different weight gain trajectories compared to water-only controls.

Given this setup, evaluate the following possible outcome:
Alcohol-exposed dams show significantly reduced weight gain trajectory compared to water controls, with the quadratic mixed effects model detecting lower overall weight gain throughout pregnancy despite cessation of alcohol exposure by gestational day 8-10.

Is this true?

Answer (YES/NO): NO